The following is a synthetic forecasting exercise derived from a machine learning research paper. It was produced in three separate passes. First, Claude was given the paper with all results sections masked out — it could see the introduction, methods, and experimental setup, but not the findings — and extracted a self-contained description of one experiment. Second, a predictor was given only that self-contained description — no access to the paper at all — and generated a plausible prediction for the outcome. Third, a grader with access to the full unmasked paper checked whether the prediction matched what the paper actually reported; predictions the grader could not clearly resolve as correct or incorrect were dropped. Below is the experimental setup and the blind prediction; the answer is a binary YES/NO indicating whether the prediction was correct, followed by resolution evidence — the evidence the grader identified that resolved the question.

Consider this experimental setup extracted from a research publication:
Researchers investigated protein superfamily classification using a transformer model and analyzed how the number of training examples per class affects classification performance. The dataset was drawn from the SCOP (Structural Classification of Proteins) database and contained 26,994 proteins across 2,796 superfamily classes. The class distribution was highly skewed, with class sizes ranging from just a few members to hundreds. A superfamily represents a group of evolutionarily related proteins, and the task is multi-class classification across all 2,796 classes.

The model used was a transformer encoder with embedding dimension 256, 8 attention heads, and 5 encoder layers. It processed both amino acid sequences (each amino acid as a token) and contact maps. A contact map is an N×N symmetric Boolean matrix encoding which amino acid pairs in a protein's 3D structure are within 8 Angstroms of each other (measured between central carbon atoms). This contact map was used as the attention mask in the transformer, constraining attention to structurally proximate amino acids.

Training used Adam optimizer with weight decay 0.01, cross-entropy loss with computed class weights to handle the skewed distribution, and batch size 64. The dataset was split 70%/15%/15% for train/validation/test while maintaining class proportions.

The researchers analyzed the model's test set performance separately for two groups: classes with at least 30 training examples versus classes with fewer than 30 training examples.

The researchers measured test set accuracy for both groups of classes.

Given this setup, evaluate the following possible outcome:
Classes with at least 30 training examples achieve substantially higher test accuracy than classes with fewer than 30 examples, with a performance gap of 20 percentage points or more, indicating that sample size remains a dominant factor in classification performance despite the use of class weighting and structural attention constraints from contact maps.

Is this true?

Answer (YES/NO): YES